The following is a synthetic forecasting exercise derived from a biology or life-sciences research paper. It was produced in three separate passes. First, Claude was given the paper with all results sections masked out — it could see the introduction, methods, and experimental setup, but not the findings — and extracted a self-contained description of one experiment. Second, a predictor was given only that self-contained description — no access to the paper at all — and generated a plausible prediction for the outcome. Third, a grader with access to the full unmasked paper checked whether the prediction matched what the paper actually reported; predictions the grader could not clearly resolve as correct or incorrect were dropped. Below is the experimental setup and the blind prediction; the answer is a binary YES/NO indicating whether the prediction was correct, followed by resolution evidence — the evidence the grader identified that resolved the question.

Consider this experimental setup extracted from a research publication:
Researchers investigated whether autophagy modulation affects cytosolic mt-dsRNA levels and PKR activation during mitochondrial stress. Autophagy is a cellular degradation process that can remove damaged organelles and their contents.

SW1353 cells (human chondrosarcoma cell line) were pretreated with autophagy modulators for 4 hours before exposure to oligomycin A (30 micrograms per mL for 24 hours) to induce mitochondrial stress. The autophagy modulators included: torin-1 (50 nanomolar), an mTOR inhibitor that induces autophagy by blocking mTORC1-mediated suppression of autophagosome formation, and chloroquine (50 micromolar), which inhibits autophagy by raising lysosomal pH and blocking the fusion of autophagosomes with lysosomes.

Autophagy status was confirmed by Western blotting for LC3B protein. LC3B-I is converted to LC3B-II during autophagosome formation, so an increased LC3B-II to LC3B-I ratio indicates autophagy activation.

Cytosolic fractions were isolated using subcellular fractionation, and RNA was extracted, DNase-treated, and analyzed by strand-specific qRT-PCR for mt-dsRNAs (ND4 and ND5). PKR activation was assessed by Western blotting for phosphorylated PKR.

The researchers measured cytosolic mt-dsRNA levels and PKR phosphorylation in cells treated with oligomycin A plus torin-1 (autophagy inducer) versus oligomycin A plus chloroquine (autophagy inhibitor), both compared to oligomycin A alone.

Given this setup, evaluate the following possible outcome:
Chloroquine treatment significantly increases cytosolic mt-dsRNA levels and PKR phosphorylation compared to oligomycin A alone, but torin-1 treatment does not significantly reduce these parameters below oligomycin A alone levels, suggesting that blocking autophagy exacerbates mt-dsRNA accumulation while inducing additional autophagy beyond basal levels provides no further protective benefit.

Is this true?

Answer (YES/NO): NO